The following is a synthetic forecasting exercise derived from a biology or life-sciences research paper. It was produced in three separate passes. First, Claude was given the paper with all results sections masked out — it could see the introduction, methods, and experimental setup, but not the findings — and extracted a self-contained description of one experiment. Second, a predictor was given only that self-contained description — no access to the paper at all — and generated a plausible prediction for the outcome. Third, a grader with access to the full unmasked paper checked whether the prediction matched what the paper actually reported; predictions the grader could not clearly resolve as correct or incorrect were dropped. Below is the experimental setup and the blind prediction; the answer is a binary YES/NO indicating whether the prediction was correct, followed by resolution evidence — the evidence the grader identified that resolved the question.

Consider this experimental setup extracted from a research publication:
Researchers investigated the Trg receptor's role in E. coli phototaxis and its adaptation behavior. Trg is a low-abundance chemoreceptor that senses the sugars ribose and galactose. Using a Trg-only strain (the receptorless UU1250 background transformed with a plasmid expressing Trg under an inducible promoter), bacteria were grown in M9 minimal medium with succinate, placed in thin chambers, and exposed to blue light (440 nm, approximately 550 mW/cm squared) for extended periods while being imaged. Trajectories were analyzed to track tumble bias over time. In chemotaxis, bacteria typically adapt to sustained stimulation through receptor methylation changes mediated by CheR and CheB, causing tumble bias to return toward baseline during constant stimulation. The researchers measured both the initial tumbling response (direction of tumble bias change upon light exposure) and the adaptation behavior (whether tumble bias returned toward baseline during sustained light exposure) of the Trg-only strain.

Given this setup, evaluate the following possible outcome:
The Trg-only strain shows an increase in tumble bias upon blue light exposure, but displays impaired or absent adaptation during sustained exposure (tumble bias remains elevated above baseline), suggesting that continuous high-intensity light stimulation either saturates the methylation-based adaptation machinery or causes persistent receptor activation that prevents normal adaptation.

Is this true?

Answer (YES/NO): NO